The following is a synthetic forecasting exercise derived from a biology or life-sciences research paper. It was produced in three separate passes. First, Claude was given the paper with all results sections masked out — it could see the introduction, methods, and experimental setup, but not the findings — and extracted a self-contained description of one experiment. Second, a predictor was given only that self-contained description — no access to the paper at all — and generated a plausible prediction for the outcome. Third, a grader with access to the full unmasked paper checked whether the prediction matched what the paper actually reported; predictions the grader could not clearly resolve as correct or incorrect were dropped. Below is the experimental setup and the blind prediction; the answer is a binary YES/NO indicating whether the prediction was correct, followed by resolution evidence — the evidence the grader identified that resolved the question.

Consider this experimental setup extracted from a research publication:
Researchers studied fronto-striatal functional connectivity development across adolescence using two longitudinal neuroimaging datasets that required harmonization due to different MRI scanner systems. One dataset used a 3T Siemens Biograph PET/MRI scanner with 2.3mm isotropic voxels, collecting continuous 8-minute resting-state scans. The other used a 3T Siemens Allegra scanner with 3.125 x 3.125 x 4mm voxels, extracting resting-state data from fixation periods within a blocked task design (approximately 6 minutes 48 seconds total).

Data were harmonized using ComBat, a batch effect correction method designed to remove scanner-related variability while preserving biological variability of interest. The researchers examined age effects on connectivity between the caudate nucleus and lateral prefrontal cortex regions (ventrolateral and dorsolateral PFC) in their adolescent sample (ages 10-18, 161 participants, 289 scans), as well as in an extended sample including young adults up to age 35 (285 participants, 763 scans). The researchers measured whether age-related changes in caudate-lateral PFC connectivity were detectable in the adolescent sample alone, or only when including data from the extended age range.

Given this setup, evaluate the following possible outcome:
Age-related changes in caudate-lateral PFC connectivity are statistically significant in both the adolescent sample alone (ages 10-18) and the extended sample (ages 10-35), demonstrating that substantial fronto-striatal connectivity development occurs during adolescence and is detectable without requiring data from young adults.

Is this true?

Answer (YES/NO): NO